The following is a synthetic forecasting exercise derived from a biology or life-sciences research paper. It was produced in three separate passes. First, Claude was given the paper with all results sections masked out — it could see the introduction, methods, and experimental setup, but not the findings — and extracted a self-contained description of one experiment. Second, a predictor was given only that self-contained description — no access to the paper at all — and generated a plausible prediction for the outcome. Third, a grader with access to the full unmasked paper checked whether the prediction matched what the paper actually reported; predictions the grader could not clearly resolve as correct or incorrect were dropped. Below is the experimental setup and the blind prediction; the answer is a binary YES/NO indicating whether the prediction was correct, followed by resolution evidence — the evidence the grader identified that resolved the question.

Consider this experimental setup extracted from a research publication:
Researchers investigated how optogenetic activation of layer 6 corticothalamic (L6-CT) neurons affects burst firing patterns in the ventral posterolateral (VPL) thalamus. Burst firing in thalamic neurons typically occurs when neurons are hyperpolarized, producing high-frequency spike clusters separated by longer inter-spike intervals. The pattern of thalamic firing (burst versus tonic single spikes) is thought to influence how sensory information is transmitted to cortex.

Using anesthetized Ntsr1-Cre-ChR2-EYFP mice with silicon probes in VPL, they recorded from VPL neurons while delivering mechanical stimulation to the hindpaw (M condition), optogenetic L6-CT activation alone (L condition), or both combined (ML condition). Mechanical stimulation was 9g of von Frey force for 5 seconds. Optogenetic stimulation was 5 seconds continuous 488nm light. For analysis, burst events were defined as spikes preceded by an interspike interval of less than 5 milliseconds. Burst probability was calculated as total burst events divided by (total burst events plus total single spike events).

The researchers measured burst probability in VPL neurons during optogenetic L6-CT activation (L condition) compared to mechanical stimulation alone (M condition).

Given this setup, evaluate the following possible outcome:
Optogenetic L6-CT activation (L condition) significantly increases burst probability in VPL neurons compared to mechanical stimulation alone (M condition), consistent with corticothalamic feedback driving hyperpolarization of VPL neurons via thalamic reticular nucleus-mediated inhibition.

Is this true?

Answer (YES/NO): NO